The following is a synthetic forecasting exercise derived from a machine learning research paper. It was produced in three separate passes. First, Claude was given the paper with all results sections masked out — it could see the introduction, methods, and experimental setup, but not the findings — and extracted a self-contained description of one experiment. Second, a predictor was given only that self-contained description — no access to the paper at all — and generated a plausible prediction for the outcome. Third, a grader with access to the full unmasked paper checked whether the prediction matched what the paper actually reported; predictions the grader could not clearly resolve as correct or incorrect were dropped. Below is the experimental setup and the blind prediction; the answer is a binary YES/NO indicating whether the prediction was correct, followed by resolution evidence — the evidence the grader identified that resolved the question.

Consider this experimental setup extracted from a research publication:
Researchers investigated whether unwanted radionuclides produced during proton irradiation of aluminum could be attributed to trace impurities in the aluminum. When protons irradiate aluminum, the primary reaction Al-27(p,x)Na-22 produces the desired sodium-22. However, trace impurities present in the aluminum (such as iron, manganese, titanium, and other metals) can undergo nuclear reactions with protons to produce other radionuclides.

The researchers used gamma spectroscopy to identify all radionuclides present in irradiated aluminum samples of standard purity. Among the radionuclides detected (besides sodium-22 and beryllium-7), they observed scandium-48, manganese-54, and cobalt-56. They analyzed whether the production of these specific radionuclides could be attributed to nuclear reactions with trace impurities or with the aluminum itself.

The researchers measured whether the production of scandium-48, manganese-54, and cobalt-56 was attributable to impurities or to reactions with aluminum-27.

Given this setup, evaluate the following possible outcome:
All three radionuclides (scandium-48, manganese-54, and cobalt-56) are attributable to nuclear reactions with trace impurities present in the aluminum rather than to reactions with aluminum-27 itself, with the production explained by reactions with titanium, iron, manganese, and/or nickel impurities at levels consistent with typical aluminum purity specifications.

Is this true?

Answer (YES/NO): YES